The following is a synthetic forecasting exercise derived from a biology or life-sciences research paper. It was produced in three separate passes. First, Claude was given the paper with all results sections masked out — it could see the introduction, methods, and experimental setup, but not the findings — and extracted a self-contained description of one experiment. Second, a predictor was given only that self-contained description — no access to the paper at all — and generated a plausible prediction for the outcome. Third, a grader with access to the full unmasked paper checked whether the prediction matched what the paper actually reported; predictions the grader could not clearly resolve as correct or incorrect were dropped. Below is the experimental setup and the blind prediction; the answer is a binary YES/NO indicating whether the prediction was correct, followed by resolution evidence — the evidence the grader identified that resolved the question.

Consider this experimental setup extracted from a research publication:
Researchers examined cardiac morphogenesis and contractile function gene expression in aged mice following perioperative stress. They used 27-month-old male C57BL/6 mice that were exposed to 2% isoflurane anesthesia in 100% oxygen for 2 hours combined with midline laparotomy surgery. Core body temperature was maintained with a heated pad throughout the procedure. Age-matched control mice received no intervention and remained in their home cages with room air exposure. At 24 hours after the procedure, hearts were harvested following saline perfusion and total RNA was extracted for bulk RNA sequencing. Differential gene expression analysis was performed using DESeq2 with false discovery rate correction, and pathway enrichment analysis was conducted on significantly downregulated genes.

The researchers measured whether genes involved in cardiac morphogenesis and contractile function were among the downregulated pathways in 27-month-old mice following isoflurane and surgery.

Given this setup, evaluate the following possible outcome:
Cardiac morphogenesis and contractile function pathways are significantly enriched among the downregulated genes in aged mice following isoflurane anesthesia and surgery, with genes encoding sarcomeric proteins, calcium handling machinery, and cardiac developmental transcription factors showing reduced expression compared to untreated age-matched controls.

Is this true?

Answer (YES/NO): NO